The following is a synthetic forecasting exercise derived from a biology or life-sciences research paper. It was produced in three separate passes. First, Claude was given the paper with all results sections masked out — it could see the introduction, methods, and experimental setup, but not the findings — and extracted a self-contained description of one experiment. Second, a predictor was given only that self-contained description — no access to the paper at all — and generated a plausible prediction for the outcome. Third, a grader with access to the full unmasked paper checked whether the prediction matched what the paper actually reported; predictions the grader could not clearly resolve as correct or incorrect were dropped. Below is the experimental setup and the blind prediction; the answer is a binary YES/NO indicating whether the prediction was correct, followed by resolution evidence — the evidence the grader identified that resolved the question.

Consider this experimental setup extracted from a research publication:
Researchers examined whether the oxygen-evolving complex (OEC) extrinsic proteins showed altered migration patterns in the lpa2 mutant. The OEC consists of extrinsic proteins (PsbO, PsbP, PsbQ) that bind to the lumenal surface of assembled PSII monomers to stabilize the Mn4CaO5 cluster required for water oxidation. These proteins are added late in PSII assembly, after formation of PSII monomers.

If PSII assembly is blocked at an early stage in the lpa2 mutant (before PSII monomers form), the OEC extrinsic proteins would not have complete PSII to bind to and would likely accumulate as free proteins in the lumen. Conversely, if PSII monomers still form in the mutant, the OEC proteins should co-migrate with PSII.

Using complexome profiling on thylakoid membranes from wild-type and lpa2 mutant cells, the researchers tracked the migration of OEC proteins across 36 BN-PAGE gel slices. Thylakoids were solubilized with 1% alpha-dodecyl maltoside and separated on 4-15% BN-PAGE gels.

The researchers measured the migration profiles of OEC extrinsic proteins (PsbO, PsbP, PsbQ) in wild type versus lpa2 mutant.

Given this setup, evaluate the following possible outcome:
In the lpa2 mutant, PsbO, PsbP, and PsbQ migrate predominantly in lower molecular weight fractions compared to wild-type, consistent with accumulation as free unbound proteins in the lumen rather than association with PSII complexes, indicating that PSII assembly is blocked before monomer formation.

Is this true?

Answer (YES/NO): NO